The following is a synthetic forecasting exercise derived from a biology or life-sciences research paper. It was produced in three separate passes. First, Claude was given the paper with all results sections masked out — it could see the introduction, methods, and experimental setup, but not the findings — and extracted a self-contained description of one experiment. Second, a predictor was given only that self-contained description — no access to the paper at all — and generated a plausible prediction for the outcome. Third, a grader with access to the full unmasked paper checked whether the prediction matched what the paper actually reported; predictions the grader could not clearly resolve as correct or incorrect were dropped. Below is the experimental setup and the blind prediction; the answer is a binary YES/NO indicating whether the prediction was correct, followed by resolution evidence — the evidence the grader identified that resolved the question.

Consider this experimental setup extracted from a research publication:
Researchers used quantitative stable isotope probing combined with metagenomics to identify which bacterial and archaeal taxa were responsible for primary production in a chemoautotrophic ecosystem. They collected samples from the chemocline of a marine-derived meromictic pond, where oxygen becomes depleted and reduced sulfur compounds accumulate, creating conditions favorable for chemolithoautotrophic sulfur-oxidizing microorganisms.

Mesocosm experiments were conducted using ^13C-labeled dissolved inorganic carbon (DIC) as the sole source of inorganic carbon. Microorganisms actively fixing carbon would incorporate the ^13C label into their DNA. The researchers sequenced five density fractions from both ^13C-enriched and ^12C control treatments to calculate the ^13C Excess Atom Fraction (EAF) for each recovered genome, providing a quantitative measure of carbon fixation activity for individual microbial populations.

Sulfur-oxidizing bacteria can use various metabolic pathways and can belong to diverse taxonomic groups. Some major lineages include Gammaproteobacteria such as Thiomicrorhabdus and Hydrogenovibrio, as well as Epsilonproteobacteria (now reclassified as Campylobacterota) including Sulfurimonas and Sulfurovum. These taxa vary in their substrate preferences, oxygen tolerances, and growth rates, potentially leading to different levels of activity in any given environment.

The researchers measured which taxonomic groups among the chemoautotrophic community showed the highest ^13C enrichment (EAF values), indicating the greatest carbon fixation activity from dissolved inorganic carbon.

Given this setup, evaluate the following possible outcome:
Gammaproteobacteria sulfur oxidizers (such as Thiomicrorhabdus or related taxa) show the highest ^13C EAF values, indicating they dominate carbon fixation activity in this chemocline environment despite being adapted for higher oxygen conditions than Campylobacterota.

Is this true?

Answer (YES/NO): NO